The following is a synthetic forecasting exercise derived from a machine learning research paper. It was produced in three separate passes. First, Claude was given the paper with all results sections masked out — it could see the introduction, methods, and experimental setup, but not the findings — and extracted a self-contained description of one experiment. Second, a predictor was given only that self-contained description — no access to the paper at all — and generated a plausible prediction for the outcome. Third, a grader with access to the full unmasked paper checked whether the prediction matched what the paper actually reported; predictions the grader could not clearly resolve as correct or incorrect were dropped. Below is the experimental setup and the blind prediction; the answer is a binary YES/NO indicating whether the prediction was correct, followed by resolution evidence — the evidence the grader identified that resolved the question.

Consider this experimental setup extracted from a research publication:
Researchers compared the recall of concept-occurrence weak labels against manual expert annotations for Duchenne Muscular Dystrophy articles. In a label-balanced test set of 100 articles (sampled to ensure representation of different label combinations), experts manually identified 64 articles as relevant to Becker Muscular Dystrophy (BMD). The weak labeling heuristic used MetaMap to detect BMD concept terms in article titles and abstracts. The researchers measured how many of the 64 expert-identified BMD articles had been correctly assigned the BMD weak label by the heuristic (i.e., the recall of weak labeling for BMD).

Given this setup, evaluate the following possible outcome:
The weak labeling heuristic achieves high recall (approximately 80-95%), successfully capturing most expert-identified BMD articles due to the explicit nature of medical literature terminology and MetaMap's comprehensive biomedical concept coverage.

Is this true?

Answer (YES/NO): NO